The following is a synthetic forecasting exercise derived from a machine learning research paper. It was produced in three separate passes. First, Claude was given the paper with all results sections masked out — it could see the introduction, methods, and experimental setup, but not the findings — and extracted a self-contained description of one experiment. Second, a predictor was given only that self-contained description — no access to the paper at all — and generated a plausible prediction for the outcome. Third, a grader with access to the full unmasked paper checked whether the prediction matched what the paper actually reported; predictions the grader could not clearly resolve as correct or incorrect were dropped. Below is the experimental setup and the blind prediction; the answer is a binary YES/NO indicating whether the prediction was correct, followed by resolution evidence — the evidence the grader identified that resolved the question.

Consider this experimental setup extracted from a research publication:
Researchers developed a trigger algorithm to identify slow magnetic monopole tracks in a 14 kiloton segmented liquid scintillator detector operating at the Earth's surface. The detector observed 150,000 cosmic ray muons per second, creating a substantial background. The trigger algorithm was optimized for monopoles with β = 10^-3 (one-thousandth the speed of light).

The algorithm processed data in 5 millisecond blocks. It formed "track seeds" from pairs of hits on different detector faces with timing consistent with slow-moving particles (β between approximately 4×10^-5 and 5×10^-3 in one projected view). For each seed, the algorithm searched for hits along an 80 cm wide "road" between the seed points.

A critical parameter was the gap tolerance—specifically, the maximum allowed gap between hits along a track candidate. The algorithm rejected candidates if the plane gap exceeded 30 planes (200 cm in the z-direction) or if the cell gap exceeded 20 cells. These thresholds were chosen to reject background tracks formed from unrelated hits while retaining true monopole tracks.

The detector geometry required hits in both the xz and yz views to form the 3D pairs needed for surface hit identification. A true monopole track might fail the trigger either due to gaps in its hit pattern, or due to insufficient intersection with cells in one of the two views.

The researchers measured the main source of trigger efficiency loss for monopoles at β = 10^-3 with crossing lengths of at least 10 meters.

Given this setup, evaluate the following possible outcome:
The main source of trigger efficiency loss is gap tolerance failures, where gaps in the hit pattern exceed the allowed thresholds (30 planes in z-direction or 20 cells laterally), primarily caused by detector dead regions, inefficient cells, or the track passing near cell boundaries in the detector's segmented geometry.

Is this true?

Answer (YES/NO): NO